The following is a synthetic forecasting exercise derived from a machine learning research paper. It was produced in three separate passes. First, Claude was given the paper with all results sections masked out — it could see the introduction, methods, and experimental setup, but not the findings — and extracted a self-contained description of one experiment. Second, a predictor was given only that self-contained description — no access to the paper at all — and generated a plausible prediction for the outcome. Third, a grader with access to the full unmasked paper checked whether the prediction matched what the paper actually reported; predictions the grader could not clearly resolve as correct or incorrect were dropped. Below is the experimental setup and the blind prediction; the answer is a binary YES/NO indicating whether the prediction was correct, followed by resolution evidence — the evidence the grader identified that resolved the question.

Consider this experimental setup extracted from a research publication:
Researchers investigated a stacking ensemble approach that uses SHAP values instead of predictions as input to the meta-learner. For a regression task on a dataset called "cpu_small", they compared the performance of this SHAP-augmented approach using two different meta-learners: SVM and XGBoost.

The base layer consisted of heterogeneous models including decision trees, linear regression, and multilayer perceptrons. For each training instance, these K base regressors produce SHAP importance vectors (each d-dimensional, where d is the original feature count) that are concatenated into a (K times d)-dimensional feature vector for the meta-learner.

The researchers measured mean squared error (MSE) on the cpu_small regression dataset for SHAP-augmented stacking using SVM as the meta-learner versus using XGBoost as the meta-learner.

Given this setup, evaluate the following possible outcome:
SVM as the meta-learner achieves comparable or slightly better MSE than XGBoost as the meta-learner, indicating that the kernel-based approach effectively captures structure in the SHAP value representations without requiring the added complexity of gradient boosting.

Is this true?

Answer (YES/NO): NO